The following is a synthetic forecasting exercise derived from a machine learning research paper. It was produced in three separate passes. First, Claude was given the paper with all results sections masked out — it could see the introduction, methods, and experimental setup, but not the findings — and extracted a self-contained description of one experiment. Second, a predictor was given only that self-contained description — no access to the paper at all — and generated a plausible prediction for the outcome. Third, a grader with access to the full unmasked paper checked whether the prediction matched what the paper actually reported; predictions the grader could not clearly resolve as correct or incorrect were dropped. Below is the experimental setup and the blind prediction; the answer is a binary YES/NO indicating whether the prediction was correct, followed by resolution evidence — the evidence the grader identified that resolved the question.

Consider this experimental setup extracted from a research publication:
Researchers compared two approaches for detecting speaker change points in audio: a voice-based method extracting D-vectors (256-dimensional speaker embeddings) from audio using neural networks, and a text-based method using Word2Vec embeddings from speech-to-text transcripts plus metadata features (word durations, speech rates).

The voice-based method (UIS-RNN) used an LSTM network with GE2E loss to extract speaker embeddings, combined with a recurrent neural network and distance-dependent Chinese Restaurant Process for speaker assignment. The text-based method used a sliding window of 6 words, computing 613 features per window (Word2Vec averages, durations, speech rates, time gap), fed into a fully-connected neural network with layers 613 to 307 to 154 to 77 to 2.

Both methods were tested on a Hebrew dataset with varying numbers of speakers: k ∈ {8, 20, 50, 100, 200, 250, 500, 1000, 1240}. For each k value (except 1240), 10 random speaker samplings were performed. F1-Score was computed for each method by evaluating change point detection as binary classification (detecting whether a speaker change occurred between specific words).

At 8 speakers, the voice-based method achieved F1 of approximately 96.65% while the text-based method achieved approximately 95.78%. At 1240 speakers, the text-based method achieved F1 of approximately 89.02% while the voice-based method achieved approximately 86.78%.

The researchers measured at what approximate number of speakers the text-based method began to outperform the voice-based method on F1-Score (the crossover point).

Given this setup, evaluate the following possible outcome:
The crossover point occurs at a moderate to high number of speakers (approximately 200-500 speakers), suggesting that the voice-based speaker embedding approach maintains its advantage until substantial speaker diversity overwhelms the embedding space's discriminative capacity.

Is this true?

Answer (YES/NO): YES